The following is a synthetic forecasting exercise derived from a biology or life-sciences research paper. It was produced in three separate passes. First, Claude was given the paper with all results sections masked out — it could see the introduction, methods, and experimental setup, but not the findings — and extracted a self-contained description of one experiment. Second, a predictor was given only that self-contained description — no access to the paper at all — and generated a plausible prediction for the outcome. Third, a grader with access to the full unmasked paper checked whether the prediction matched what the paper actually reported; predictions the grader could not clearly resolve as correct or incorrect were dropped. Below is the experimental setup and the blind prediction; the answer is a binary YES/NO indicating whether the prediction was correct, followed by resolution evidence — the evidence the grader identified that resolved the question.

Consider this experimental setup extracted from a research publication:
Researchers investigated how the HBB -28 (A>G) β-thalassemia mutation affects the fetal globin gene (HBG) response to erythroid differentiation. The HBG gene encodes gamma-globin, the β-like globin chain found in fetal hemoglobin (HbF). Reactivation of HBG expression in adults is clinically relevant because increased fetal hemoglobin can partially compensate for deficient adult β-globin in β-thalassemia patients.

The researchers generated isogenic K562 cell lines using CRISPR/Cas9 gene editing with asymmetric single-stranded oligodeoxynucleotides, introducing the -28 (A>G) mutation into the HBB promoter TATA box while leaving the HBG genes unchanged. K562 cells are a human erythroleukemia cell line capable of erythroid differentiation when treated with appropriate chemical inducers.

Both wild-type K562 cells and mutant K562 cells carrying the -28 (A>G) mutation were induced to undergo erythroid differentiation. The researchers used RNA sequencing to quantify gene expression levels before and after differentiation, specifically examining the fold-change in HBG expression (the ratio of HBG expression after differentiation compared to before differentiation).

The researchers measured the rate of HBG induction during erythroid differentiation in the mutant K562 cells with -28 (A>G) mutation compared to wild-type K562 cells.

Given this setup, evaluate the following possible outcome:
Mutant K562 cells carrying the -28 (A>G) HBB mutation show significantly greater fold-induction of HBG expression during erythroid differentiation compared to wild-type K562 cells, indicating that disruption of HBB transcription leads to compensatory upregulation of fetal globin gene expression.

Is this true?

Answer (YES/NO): NO